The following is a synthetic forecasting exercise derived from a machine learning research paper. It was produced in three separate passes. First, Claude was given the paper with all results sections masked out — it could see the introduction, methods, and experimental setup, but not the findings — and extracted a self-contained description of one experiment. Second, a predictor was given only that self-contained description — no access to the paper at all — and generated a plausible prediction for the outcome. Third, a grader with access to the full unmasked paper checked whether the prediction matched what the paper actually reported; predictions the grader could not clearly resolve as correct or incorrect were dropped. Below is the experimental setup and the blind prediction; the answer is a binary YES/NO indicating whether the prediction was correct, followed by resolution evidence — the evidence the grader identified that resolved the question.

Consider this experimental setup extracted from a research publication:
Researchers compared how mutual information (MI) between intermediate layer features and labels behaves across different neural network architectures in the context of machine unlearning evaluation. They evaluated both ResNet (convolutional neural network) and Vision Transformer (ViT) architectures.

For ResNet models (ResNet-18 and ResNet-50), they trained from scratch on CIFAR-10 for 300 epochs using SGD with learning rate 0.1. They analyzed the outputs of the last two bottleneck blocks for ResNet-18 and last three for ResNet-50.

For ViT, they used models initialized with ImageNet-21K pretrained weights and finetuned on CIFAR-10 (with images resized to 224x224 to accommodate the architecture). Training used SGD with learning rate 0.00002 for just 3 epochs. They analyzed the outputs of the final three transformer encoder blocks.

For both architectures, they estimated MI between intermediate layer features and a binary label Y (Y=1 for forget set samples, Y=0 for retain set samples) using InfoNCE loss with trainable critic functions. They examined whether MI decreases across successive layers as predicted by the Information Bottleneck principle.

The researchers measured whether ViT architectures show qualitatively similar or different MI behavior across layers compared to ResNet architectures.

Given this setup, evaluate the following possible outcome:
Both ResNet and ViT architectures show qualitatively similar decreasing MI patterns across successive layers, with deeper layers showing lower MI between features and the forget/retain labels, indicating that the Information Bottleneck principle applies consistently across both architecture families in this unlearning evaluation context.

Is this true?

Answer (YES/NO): YES